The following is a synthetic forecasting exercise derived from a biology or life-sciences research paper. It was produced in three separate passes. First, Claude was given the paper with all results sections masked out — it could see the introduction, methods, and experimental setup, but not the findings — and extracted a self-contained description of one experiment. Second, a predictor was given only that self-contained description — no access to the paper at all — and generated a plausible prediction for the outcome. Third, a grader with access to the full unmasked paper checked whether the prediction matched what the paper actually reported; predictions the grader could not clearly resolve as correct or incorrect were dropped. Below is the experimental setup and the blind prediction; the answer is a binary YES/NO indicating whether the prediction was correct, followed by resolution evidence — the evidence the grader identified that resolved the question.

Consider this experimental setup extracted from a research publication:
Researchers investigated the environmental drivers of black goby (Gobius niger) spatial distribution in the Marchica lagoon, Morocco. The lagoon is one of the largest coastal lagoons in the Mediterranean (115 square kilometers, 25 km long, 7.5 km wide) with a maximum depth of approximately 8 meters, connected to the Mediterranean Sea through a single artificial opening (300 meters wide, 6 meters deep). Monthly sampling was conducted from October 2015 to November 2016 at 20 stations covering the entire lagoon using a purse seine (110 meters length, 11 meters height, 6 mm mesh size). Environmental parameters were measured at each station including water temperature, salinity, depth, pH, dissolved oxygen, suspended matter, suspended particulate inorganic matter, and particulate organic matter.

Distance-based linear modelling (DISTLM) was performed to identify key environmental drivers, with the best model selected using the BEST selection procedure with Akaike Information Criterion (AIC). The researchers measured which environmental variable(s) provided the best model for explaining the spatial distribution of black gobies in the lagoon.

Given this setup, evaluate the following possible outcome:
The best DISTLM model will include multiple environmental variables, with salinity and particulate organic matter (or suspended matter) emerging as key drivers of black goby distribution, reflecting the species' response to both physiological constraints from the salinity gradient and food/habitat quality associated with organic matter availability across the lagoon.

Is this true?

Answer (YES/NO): NO